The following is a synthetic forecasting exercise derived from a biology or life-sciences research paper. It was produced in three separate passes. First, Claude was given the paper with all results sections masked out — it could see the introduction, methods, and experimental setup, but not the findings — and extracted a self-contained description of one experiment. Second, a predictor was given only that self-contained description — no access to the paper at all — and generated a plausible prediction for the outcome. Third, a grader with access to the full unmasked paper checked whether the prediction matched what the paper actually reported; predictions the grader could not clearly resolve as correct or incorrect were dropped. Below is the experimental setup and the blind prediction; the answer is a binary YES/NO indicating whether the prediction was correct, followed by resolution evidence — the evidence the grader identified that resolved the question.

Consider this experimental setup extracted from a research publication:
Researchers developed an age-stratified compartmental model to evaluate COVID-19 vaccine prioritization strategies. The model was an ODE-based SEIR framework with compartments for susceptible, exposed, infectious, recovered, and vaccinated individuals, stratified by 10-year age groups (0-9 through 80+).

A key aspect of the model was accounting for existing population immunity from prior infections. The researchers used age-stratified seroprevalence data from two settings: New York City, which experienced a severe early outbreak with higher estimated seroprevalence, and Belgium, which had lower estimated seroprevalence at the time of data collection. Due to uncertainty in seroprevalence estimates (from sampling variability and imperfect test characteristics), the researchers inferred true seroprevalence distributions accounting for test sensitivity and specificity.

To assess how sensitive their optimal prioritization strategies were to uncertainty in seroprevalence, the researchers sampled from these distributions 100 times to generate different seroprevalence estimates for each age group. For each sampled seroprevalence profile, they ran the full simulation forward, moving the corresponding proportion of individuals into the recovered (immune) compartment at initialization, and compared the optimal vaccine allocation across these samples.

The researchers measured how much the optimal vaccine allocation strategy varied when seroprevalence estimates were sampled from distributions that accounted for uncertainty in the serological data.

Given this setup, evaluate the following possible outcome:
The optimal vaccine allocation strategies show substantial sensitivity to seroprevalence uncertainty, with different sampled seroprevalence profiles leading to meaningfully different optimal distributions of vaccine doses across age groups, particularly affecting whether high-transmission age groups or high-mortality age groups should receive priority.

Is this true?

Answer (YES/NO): NO